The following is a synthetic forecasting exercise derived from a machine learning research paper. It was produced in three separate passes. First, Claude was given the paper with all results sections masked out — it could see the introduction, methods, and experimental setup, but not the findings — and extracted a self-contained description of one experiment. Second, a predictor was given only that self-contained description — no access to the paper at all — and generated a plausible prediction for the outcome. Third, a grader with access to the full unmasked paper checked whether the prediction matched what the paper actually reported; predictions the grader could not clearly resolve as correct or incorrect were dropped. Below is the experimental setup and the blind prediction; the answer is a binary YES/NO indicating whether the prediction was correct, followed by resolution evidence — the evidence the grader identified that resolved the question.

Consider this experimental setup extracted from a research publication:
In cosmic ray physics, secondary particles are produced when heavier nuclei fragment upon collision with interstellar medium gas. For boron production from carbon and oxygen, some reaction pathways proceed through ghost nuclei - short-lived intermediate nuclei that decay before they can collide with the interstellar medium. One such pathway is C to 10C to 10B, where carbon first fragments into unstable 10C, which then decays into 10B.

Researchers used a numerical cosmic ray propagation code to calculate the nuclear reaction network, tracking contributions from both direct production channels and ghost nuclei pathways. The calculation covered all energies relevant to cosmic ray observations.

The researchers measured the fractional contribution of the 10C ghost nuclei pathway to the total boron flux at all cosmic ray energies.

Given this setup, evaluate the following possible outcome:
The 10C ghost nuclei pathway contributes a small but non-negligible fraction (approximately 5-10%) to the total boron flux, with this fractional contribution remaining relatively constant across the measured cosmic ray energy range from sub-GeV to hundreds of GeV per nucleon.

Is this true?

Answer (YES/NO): NO